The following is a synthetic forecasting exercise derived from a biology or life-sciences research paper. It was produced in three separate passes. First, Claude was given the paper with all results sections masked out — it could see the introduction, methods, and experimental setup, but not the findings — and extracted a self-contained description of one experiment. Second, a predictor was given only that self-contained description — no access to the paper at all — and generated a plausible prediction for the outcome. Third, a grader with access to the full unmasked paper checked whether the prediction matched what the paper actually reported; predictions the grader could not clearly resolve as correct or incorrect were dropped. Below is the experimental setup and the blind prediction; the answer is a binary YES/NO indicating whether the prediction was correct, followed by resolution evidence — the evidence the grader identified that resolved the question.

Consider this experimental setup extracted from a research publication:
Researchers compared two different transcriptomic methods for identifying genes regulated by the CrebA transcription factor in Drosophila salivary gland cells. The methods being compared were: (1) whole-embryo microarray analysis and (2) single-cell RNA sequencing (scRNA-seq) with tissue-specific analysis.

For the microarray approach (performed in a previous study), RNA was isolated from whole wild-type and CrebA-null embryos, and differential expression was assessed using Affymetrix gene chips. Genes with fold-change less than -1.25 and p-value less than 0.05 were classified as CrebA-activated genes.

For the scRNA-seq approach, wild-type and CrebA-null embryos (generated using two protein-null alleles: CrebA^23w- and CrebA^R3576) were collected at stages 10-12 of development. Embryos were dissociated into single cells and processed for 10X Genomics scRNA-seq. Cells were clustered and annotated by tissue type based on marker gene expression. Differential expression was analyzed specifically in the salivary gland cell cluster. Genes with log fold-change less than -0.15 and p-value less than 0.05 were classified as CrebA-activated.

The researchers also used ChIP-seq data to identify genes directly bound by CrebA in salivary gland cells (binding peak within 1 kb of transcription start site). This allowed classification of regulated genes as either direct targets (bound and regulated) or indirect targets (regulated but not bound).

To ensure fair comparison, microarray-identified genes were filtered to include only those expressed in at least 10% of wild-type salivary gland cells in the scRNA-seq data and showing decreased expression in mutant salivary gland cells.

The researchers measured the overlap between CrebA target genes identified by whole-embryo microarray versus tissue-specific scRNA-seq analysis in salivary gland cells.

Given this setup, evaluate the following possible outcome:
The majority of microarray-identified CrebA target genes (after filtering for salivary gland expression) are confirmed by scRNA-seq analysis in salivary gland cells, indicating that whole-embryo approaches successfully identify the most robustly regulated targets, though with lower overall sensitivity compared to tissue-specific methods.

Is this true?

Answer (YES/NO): NO